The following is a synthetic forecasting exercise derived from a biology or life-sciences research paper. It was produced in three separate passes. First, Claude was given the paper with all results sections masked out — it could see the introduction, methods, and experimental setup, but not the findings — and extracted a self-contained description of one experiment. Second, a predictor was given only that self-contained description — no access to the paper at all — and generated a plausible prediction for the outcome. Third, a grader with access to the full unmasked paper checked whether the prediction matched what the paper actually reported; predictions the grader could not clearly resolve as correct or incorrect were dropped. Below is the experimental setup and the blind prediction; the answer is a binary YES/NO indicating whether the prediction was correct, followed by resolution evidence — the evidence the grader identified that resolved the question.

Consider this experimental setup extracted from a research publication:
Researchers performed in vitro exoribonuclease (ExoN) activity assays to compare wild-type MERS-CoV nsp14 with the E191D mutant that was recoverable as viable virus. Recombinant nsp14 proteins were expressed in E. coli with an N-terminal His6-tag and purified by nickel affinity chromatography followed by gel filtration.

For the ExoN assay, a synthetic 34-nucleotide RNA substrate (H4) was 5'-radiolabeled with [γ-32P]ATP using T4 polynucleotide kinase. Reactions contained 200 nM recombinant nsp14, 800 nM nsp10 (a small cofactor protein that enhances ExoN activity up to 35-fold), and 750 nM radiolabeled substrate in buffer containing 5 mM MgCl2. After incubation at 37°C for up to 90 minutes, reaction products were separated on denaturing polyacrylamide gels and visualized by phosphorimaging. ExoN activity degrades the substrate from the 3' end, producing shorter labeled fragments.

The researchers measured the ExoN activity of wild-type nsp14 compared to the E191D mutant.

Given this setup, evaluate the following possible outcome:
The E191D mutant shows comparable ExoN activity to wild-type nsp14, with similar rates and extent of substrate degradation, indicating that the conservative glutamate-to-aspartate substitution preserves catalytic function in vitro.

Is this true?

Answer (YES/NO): YES